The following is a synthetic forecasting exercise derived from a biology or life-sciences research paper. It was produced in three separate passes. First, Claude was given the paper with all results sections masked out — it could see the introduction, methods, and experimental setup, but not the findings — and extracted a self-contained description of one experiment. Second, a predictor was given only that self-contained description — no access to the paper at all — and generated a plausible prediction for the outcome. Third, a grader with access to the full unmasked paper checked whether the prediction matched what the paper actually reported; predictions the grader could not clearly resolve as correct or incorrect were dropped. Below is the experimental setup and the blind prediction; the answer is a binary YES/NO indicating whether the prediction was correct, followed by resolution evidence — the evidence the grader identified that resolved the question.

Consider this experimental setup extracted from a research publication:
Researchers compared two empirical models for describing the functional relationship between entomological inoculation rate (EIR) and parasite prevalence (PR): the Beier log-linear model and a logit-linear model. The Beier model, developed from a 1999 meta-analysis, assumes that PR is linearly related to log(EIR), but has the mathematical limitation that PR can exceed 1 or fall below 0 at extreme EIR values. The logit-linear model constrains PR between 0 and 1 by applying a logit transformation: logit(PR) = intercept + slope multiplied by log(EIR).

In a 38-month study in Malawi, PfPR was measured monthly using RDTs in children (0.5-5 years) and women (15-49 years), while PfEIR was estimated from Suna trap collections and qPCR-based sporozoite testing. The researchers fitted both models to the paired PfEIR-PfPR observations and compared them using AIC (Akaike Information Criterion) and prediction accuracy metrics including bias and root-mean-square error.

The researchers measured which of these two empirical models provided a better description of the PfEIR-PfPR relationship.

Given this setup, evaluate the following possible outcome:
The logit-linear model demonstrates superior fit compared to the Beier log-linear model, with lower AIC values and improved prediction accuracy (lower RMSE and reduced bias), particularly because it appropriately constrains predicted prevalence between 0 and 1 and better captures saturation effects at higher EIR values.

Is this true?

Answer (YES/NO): YES